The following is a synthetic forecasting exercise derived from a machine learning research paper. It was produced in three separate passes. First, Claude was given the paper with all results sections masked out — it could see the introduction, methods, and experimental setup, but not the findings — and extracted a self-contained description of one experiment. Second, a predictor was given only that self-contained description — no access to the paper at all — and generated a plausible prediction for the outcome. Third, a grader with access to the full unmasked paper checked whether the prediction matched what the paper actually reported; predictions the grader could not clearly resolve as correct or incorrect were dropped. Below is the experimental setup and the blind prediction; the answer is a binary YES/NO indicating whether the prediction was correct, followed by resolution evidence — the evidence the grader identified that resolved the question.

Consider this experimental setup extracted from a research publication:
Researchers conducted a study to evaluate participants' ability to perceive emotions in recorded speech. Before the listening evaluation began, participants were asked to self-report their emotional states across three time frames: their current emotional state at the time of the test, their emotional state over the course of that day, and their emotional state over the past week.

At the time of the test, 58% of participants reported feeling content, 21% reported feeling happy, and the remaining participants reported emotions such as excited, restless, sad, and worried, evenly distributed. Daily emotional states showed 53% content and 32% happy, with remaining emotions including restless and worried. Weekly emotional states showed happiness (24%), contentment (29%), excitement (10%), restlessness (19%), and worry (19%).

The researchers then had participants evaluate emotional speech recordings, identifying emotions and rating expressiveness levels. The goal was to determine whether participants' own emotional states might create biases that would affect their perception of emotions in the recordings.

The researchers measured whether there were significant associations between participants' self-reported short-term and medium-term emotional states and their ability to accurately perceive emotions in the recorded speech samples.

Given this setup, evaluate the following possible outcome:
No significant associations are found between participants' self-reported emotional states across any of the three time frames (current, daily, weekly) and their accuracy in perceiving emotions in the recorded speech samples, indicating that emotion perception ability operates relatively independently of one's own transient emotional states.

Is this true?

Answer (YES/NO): YES